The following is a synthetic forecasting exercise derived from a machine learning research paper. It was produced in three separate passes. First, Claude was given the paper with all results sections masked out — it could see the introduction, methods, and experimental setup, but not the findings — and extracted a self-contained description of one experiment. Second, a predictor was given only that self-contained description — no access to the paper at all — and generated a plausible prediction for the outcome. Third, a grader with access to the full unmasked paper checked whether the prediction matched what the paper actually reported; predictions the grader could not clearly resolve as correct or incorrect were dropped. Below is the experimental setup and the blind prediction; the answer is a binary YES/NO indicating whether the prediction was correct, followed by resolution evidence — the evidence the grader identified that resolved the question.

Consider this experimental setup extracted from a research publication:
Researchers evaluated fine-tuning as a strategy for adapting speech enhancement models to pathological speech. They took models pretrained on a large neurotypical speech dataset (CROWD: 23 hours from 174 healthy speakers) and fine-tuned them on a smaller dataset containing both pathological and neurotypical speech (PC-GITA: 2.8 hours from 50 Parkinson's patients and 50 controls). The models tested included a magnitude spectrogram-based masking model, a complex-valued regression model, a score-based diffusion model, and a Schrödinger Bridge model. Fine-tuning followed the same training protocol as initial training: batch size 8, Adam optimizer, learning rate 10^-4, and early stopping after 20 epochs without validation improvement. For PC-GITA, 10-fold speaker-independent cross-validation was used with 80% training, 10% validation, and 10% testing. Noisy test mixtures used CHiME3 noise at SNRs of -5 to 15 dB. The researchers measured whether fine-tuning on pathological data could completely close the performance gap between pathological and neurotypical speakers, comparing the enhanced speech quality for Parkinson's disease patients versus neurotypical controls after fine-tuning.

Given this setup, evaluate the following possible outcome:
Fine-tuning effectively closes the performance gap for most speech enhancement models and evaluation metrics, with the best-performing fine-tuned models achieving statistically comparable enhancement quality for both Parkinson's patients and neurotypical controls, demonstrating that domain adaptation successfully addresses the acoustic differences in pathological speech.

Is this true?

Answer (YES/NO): NO